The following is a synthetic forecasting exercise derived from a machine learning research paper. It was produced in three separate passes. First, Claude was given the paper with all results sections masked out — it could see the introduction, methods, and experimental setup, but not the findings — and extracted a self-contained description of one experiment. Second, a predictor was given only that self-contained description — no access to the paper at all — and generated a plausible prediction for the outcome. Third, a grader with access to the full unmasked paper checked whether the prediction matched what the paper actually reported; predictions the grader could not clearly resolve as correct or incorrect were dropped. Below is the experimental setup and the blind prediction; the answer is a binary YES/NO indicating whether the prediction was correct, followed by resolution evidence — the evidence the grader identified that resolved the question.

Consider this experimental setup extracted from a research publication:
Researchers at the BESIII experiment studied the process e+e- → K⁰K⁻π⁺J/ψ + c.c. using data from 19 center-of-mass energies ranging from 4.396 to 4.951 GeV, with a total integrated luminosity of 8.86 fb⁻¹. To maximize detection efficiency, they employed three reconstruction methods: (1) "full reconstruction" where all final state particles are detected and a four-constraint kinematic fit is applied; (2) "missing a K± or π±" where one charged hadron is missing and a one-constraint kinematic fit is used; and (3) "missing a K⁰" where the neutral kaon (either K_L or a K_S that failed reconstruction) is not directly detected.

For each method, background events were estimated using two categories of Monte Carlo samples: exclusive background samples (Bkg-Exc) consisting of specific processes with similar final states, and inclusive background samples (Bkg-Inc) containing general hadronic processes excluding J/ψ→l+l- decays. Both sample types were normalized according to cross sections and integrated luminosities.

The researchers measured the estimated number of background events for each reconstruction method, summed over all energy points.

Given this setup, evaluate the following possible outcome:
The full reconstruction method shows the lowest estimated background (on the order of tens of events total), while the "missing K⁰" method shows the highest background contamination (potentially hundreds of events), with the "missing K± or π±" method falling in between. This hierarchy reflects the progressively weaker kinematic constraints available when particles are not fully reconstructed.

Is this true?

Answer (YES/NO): NO